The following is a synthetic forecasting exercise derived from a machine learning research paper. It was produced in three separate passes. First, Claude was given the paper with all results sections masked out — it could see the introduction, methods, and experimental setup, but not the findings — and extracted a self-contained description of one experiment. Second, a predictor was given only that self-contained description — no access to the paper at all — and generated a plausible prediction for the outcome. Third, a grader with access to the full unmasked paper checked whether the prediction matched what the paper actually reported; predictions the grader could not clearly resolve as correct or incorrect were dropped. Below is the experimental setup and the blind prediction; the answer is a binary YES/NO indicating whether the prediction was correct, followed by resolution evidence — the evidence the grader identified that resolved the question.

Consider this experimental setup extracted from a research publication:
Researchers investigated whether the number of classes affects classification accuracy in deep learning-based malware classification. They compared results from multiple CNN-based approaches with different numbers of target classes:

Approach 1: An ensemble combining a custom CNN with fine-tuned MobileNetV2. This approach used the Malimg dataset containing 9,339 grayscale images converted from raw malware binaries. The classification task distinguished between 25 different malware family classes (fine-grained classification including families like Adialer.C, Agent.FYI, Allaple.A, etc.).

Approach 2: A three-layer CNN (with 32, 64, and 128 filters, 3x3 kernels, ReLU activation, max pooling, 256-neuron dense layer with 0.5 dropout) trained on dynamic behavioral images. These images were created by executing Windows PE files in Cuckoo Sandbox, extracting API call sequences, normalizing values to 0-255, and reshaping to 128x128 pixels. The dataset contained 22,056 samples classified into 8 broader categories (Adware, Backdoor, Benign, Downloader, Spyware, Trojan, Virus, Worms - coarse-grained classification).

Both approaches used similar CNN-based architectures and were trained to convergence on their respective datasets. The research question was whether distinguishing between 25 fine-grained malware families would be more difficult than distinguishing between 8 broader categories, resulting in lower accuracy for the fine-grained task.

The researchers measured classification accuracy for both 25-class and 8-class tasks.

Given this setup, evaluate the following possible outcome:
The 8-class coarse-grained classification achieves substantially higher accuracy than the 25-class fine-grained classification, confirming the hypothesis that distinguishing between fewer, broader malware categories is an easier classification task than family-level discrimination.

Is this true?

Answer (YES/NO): NO